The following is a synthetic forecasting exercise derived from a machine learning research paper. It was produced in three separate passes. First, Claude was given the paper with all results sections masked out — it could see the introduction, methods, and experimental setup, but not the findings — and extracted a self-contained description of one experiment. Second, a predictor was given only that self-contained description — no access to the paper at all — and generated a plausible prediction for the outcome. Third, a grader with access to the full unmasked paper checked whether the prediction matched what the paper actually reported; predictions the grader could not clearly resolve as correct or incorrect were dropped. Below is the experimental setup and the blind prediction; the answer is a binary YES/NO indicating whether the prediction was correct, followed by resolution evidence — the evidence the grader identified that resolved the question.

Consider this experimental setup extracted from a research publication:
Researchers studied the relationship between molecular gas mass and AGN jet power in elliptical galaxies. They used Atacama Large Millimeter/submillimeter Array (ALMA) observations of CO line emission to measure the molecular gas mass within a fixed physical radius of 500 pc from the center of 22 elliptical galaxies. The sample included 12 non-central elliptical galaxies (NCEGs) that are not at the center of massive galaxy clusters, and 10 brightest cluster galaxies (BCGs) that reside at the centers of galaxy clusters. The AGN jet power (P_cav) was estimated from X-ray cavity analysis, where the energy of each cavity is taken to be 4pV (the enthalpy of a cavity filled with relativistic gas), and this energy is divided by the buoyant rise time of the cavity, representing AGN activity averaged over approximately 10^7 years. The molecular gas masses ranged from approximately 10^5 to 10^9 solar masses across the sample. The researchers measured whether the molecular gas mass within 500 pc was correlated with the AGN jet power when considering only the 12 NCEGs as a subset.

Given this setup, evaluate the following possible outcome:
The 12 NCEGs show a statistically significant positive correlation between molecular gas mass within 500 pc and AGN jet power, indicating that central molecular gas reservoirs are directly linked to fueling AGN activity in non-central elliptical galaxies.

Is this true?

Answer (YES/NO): NO